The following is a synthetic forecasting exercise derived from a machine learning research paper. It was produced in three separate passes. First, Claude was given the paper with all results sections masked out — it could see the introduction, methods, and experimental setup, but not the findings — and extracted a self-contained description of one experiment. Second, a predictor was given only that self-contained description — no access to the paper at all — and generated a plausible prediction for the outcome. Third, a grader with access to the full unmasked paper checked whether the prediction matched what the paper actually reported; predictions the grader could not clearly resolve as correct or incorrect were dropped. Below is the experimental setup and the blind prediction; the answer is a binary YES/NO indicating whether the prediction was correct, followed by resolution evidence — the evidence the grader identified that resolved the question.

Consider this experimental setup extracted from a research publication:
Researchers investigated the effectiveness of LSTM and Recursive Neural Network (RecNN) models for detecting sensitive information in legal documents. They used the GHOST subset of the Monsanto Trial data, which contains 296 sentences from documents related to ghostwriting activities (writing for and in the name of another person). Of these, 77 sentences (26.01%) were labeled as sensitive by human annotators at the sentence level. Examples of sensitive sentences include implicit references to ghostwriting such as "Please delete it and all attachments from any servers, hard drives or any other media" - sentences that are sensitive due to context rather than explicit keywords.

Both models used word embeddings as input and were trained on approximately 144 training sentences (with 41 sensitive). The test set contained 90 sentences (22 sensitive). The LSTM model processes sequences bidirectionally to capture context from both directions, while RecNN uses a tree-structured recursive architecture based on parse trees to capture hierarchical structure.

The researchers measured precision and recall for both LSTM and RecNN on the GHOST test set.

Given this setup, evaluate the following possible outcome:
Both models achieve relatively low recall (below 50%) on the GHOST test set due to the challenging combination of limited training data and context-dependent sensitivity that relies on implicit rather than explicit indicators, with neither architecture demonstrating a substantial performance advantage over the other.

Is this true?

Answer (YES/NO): NO